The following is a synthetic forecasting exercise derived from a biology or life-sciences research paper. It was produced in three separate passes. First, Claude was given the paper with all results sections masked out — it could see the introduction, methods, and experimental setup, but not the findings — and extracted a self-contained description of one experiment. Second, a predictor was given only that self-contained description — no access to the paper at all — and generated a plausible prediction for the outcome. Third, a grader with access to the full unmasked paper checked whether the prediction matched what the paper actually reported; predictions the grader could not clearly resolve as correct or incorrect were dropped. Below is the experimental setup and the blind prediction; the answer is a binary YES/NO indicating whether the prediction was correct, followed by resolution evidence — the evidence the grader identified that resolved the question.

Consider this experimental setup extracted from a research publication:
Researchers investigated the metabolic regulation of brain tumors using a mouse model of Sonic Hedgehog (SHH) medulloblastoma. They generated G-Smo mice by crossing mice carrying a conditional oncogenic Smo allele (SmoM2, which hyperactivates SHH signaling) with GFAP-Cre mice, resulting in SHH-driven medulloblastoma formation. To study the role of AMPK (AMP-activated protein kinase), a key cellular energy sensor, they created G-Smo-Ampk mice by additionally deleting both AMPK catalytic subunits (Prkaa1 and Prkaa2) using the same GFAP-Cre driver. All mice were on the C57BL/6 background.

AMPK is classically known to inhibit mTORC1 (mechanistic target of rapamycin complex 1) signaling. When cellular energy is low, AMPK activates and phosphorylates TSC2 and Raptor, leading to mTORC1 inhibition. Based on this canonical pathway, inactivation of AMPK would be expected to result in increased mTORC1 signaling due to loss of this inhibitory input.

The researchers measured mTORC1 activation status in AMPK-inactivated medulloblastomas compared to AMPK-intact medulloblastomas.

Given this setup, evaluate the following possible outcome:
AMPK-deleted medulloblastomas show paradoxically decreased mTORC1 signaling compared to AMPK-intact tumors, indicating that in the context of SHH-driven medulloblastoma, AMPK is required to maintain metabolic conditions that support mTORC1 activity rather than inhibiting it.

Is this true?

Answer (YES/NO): YES